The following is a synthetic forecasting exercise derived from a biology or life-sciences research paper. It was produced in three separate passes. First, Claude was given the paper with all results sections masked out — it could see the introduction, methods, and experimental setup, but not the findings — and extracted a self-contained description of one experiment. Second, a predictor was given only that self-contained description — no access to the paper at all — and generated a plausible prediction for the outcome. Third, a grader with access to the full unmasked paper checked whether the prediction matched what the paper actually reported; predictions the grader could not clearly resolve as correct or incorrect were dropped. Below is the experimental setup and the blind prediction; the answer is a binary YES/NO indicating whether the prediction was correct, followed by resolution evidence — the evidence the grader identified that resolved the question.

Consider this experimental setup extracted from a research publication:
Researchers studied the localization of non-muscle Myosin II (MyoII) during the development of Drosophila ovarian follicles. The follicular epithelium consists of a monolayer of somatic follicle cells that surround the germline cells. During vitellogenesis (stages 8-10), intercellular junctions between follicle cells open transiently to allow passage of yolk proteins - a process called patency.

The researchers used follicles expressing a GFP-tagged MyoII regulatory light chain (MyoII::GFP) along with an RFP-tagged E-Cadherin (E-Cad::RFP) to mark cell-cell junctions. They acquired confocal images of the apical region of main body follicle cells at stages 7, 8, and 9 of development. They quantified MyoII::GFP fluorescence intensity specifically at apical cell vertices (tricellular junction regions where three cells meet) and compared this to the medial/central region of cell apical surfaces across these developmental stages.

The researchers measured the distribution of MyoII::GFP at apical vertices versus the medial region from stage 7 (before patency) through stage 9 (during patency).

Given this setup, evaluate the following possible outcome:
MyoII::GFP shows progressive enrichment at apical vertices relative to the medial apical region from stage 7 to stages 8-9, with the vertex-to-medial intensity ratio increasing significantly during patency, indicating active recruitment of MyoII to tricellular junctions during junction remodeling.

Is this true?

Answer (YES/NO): NO